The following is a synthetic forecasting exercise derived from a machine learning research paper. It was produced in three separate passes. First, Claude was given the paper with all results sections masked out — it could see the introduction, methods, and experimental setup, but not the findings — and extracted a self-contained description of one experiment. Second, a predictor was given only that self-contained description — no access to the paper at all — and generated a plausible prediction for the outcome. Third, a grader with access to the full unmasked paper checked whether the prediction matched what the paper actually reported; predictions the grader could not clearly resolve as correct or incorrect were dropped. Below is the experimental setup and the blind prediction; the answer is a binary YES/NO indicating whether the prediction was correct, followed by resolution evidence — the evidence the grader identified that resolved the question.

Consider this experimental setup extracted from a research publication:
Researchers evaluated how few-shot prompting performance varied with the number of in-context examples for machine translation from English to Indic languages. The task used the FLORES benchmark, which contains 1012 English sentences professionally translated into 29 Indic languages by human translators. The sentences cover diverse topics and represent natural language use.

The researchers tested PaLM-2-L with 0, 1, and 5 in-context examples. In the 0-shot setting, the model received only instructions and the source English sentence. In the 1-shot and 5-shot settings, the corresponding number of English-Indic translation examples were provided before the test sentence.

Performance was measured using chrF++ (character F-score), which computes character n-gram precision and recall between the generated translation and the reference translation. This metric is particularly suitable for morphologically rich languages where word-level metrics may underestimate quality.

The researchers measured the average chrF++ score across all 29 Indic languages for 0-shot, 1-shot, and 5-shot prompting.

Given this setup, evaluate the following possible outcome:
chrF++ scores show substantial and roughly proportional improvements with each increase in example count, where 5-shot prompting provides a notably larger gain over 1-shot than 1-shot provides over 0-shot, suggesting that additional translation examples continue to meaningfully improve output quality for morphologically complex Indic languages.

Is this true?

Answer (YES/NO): NO